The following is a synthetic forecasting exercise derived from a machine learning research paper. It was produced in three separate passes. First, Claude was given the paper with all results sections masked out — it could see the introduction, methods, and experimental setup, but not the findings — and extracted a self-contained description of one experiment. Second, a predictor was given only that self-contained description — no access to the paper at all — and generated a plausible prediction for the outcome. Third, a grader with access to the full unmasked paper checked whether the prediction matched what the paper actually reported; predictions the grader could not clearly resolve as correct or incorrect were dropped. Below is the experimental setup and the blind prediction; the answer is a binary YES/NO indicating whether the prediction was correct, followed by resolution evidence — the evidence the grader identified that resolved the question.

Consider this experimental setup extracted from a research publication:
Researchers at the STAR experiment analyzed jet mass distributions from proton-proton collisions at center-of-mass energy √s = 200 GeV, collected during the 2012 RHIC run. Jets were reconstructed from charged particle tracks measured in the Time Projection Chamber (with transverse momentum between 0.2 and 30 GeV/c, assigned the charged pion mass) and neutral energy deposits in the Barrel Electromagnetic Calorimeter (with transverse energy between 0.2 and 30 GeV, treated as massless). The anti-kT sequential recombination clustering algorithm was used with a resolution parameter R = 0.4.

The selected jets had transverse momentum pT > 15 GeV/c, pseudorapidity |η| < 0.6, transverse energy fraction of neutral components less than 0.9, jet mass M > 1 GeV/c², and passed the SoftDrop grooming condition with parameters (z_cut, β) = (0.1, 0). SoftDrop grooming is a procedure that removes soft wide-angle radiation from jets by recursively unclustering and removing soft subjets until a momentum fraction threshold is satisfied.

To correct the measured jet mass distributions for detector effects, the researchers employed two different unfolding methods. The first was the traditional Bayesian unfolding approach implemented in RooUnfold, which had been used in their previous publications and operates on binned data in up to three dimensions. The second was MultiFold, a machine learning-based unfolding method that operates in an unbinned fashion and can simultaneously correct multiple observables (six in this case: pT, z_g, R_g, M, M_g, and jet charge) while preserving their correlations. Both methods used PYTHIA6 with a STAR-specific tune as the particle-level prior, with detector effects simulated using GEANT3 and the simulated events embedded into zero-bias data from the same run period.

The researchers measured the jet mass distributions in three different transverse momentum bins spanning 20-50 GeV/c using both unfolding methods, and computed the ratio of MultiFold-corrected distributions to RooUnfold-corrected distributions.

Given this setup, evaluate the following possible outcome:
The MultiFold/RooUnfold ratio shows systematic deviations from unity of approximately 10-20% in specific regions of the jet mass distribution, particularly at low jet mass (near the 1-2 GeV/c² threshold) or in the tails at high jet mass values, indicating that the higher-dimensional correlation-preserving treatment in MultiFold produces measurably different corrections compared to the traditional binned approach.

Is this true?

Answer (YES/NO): NO